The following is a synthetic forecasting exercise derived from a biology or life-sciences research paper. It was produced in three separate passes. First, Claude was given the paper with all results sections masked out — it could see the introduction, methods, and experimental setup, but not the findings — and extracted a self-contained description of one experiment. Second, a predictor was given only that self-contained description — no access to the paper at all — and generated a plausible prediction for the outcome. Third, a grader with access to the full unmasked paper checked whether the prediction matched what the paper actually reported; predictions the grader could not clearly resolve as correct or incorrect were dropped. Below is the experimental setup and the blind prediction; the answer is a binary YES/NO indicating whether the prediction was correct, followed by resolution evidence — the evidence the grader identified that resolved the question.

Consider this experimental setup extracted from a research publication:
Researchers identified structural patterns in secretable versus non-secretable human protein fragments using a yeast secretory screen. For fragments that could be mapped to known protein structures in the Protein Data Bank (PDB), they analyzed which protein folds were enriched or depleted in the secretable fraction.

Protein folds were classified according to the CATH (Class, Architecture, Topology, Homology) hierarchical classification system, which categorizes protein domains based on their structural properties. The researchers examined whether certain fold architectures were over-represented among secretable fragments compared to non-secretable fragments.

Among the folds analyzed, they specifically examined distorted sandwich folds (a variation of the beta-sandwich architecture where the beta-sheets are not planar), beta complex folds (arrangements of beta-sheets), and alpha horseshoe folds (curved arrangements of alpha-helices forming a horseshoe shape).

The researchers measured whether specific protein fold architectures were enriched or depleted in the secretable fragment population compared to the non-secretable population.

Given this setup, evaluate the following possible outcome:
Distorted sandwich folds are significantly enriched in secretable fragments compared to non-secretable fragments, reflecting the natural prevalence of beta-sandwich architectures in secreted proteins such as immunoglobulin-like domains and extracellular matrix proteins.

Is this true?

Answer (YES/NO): YES